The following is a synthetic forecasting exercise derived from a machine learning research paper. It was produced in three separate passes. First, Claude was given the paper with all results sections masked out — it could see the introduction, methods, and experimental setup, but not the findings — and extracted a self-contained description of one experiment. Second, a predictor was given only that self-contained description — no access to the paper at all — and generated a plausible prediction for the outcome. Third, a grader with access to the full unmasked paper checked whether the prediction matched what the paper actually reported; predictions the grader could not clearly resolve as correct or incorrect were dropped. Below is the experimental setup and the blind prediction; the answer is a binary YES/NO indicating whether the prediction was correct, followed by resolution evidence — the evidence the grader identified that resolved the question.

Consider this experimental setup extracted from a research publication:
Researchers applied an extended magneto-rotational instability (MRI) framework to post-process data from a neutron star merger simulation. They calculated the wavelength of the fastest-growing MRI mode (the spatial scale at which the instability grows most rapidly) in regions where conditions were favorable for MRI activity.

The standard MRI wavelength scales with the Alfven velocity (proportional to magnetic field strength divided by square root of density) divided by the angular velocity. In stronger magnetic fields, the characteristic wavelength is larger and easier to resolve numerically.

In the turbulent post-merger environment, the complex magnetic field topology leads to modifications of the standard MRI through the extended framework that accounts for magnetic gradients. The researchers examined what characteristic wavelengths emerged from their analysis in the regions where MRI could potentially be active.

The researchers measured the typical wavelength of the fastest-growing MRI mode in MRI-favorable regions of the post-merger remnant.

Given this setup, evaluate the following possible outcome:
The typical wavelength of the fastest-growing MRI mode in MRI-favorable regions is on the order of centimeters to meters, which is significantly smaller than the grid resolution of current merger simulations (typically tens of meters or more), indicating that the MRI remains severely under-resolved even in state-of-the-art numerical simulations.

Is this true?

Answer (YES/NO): NO